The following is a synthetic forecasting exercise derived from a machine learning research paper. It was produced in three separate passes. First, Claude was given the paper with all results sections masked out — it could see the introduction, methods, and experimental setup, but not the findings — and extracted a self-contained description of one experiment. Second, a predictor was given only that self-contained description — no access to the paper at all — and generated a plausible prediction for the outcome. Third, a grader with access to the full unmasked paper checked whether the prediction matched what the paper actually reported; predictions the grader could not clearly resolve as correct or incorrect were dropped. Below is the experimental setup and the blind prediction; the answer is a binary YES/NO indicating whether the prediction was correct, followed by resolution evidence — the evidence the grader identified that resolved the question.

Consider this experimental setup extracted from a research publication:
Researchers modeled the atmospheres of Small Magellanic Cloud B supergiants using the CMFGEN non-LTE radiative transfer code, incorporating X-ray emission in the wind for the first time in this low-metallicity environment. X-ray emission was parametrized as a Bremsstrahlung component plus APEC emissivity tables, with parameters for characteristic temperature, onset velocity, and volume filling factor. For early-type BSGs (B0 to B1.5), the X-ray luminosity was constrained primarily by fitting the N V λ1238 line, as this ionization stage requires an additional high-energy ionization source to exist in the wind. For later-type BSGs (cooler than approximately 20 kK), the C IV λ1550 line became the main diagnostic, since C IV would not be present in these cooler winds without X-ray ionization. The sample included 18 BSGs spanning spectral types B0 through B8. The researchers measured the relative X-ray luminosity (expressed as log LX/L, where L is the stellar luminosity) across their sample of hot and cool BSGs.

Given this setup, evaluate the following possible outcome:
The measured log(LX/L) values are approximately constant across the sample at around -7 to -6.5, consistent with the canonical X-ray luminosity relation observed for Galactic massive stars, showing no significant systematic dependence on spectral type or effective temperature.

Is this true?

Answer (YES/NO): NO